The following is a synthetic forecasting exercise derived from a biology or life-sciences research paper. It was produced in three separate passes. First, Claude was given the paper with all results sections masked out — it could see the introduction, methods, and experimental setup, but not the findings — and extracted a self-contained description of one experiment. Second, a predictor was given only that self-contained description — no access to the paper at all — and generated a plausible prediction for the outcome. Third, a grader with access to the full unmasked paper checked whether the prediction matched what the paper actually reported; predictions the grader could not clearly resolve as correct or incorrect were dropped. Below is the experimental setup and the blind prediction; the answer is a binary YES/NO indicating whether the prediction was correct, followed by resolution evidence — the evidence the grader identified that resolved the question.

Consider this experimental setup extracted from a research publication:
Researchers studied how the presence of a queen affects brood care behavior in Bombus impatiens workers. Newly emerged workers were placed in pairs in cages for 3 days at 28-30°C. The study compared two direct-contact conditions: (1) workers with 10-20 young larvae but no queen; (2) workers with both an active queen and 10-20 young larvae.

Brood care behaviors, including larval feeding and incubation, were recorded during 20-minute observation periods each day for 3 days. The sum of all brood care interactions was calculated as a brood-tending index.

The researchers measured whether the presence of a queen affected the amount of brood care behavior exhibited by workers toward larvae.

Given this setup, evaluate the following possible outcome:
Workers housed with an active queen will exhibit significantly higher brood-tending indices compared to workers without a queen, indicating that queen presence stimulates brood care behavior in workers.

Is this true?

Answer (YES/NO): NO